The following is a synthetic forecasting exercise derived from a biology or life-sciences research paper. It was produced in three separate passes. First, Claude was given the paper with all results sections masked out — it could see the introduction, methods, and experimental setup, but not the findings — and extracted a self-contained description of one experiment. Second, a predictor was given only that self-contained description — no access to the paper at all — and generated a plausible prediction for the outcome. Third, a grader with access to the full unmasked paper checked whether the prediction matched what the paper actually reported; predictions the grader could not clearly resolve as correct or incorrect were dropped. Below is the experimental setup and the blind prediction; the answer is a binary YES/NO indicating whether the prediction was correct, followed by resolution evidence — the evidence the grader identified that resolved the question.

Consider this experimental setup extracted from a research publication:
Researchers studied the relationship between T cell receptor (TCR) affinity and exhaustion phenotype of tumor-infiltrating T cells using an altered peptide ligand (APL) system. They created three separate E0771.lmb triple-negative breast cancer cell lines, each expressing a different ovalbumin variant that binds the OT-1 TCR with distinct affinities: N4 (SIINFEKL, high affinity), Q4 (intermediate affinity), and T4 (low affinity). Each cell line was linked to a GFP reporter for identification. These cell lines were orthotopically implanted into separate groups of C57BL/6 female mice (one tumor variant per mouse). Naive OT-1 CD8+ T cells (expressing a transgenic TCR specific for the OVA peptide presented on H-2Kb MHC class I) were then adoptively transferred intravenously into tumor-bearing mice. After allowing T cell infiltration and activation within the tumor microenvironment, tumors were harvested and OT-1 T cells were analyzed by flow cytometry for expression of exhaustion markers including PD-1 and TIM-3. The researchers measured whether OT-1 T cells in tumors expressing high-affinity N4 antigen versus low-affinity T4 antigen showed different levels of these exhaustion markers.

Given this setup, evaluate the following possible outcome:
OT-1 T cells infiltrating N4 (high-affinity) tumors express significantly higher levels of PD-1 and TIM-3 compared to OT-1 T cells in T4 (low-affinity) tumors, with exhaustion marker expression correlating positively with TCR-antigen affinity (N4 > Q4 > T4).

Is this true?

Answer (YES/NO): NO